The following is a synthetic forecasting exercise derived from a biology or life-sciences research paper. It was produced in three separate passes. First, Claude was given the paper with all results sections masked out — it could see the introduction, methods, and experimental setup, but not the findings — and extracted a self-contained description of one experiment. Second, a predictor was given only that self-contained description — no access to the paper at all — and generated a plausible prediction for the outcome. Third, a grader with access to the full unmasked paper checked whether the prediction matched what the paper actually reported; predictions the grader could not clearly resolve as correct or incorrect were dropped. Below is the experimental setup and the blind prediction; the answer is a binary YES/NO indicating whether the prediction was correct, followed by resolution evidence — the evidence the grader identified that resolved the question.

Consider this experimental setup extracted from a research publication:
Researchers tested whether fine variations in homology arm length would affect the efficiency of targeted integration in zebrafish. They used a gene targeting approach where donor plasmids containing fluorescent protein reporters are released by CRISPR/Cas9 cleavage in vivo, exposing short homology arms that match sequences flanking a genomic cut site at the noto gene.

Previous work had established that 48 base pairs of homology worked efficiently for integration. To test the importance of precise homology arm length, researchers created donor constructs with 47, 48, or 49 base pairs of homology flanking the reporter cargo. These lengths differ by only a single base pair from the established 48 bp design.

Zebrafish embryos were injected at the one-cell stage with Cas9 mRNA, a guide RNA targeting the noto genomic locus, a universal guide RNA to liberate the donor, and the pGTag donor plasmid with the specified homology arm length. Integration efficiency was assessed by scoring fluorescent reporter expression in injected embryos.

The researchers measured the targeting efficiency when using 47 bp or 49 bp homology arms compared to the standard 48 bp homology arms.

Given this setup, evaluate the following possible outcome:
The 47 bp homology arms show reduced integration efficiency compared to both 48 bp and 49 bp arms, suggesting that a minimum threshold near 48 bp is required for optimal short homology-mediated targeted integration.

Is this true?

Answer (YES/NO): NO